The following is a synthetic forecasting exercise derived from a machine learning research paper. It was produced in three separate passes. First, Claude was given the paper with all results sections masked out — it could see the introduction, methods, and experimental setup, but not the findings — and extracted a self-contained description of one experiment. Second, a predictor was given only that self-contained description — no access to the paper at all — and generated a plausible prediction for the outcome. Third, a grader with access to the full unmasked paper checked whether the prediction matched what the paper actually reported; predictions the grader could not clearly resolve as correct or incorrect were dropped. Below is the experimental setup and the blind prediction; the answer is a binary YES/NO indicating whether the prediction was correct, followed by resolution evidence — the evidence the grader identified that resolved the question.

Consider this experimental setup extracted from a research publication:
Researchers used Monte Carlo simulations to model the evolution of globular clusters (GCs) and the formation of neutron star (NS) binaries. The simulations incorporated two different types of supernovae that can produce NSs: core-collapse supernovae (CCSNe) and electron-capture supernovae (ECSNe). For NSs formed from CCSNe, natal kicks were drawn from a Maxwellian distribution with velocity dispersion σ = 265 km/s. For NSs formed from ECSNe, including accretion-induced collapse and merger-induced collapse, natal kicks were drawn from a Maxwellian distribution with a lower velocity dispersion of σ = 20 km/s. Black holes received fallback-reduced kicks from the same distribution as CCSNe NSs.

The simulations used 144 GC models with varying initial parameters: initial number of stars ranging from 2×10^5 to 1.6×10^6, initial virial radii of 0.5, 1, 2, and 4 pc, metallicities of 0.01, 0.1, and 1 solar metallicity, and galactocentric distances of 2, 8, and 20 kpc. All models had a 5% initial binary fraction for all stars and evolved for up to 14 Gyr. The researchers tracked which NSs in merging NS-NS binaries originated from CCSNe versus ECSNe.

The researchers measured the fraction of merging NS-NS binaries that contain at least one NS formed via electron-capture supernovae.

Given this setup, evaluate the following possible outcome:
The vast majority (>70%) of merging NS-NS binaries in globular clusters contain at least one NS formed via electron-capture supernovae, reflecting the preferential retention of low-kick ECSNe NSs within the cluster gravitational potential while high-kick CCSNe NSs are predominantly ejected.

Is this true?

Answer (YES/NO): YES